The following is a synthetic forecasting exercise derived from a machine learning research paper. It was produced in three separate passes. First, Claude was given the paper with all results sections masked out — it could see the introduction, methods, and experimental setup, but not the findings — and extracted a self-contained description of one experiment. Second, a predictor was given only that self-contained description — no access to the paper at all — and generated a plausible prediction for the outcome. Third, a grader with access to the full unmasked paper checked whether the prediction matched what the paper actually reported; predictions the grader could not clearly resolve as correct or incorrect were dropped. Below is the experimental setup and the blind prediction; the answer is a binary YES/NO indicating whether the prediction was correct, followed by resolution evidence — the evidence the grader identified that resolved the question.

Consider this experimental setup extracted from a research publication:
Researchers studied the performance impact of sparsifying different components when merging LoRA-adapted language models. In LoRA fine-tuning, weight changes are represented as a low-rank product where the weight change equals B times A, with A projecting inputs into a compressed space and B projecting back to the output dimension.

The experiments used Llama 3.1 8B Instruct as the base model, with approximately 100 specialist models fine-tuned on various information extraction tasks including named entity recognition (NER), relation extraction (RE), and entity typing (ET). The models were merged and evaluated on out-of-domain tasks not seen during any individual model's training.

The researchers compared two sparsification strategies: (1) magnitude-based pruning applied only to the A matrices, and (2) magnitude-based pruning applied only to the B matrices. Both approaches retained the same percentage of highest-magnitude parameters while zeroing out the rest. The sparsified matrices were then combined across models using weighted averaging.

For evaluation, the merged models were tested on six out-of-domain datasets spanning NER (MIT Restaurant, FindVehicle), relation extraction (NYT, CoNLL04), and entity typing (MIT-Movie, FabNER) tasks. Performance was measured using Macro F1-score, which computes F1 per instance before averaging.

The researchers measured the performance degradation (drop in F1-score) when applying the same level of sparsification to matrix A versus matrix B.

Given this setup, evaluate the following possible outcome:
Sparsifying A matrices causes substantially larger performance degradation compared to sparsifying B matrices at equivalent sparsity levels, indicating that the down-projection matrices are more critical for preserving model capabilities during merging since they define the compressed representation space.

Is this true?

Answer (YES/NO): NO